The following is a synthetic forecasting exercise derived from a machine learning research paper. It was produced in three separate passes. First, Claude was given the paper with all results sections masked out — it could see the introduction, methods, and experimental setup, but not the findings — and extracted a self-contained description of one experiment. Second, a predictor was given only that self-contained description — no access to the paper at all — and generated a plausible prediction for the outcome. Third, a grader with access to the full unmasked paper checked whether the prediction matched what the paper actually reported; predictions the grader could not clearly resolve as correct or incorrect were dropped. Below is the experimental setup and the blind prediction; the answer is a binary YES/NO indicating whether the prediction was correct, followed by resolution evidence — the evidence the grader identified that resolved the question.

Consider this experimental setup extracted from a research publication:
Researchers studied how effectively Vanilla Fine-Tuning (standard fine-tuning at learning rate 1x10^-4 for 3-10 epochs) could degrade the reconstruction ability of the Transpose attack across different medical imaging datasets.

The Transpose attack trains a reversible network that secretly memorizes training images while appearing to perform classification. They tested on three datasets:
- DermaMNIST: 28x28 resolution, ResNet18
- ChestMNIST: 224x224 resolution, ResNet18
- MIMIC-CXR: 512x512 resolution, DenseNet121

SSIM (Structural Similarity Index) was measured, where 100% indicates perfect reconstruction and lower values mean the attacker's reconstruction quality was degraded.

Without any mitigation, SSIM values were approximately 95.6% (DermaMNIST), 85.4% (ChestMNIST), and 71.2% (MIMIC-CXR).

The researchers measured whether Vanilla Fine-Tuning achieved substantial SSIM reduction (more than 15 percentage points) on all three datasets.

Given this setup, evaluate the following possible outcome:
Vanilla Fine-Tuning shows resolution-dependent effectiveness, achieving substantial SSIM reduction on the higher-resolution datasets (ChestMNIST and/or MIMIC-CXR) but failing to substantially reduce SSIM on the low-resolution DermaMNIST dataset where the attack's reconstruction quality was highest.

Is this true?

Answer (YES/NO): NO